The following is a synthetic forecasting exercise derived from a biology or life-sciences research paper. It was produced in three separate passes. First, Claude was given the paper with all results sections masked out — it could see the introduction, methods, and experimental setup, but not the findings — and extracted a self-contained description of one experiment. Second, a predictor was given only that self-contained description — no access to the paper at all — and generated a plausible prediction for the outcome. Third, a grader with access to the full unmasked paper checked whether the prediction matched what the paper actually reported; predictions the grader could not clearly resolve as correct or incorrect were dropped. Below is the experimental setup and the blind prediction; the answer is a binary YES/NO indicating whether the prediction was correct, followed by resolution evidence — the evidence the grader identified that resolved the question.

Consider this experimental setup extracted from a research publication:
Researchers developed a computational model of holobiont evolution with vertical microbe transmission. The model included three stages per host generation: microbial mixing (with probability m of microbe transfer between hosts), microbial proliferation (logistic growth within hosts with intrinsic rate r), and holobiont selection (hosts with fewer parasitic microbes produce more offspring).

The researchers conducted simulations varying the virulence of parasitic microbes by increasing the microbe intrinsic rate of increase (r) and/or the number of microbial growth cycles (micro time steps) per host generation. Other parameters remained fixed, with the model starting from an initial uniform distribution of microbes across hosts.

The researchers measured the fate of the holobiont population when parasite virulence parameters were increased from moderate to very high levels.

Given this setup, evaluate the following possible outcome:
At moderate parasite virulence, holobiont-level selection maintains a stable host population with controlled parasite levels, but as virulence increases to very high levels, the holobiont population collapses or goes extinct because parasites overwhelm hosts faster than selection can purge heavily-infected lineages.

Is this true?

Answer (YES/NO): YES